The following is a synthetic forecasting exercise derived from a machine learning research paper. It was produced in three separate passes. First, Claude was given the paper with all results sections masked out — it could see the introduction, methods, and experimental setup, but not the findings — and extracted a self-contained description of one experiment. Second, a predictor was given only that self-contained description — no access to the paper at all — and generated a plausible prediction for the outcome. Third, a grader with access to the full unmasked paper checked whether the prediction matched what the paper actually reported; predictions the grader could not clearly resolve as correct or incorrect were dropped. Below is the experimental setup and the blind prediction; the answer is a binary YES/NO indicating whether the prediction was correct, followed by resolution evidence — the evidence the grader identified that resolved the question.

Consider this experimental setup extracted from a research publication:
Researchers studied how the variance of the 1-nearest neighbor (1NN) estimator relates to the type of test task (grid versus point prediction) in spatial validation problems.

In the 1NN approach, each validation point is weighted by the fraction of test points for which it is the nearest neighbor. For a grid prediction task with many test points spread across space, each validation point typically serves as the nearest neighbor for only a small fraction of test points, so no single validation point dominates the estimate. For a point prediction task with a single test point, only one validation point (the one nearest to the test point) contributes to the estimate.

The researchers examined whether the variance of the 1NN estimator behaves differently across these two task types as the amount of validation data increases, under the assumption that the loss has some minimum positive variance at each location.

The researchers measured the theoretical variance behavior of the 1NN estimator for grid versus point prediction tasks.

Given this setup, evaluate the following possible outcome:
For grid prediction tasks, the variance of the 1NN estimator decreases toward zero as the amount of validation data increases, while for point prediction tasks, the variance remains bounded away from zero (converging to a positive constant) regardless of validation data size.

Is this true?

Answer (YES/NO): YES